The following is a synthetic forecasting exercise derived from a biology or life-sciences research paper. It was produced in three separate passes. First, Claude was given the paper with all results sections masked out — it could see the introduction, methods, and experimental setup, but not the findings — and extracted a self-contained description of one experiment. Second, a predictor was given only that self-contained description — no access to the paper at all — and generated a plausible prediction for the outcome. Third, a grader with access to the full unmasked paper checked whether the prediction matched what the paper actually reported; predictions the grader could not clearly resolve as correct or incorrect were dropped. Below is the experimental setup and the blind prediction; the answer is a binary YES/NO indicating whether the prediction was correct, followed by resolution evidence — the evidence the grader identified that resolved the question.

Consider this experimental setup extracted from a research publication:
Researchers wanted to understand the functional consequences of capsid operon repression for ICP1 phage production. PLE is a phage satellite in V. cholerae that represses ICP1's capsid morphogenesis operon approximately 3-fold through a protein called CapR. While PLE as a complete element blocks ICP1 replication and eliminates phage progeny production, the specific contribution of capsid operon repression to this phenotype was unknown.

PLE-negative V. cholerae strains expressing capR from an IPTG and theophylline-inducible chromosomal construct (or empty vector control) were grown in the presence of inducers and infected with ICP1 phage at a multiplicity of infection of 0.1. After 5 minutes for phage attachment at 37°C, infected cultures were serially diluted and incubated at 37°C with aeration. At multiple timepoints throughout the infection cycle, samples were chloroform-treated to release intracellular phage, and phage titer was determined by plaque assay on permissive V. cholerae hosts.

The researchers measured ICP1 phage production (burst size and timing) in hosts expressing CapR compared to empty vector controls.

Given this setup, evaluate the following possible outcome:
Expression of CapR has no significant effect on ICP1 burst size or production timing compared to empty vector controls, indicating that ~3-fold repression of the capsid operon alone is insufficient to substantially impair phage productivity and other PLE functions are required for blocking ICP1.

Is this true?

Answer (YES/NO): YES